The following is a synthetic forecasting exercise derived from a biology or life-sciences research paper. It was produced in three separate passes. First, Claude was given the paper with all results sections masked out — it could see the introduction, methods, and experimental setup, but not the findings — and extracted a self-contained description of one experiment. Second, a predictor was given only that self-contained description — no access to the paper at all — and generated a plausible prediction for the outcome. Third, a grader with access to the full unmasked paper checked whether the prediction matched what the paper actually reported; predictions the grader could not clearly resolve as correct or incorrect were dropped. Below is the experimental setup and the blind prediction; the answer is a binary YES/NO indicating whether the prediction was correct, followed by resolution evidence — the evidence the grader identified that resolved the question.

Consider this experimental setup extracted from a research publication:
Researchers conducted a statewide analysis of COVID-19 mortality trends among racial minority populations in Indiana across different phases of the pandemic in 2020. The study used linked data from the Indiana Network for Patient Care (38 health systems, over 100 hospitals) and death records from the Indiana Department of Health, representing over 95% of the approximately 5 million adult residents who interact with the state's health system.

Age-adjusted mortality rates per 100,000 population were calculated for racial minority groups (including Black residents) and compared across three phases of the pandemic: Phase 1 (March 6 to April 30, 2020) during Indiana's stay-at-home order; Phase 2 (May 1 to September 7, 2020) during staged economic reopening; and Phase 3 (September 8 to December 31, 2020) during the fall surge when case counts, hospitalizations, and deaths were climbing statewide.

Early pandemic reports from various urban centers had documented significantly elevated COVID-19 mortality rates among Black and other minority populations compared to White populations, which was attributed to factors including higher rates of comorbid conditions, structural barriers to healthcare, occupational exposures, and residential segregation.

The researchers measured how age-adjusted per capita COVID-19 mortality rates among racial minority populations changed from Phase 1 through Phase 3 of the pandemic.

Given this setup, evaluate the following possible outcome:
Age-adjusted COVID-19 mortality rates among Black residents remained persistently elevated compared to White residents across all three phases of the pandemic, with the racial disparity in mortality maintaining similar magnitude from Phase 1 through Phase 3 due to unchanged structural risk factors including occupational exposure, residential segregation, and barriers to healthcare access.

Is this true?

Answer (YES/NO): NO